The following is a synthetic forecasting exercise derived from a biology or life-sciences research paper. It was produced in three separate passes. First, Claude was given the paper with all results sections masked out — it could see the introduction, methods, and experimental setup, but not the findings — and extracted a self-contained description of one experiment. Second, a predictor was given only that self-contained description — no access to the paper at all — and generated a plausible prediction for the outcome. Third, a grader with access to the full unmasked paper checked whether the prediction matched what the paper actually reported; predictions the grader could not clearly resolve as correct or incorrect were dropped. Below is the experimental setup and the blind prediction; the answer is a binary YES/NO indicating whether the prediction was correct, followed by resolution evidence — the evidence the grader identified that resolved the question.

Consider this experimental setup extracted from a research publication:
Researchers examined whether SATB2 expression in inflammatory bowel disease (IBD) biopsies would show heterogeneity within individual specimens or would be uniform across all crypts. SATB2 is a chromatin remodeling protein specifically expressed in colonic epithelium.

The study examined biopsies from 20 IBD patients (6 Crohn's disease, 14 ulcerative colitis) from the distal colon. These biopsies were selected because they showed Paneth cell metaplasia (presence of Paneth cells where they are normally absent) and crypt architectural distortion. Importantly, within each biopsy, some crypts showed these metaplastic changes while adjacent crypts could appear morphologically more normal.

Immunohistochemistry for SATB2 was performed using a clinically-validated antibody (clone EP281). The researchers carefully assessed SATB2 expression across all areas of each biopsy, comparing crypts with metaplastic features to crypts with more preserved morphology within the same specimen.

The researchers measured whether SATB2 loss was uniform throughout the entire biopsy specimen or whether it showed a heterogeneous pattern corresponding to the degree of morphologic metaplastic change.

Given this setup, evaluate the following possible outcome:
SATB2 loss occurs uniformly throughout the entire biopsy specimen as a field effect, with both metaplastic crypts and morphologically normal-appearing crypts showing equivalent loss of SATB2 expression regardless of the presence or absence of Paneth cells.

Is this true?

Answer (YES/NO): NO